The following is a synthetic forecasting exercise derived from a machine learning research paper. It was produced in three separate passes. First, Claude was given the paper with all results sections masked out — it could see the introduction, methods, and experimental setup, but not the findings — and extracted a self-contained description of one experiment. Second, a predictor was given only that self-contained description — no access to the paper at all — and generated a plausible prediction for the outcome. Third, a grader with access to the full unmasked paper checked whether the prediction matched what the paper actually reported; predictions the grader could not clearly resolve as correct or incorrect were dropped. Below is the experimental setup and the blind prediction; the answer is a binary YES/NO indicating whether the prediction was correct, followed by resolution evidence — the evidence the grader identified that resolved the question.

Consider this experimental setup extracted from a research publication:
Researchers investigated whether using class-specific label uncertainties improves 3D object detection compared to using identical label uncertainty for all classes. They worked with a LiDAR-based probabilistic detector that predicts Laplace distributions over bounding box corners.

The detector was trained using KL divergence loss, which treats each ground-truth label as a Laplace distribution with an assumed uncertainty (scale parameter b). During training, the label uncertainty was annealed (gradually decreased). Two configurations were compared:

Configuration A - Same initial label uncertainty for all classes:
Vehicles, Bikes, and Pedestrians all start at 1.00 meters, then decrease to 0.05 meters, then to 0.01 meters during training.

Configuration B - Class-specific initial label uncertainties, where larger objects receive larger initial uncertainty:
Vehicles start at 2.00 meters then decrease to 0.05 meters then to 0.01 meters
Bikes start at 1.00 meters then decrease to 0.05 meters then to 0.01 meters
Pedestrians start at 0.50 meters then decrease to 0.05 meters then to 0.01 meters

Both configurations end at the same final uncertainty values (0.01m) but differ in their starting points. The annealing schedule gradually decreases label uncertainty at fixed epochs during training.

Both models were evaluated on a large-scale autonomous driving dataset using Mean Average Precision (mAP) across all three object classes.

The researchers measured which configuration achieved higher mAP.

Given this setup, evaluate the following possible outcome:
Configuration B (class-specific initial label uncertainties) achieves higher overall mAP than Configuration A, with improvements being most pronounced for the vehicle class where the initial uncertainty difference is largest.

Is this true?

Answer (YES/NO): NO